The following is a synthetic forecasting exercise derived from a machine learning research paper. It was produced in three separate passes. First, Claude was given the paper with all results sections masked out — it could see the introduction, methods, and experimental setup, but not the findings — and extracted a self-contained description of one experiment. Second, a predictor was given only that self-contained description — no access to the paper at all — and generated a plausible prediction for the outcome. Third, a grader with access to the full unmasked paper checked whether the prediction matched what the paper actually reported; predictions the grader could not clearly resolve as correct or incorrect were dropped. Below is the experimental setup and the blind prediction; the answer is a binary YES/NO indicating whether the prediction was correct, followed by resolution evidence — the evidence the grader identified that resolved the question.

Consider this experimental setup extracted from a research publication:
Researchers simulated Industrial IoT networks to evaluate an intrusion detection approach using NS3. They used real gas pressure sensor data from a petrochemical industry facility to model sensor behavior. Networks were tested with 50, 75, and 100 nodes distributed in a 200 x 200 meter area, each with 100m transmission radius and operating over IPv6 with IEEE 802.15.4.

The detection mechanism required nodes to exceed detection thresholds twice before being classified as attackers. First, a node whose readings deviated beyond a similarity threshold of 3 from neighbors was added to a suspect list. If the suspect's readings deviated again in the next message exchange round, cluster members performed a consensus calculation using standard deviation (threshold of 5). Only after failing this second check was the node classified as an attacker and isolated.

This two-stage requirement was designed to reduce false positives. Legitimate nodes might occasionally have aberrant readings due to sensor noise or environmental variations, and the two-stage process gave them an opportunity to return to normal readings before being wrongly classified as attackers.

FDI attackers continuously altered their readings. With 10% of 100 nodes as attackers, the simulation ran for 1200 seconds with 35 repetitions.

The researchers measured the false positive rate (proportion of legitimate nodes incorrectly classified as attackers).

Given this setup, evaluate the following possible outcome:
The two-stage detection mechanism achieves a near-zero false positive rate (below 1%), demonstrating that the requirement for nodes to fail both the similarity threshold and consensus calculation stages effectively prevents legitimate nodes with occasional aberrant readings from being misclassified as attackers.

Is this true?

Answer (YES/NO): NO